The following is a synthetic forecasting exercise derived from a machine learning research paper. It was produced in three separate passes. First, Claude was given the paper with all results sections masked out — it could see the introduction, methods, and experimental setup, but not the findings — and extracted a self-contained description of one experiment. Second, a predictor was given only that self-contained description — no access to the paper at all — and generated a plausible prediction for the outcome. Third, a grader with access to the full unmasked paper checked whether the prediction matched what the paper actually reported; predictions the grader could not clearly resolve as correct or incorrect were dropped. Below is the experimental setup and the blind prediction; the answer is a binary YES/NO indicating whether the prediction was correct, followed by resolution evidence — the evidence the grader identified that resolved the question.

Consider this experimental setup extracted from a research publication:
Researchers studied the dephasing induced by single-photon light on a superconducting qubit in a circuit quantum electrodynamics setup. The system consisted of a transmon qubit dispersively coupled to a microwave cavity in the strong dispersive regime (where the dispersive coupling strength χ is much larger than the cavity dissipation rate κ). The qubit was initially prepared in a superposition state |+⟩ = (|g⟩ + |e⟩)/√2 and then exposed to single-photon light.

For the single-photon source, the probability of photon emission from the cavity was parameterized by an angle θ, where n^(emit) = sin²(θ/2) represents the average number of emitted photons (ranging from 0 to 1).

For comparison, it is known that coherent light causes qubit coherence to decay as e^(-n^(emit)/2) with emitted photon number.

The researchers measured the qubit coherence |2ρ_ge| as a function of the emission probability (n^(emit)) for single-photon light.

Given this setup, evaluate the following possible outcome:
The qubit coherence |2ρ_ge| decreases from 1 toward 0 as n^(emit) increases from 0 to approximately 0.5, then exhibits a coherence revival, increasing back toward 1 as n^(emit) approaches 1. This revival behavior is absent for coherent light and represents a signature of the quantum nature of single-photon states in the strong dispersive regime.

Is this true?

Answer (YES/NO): NO